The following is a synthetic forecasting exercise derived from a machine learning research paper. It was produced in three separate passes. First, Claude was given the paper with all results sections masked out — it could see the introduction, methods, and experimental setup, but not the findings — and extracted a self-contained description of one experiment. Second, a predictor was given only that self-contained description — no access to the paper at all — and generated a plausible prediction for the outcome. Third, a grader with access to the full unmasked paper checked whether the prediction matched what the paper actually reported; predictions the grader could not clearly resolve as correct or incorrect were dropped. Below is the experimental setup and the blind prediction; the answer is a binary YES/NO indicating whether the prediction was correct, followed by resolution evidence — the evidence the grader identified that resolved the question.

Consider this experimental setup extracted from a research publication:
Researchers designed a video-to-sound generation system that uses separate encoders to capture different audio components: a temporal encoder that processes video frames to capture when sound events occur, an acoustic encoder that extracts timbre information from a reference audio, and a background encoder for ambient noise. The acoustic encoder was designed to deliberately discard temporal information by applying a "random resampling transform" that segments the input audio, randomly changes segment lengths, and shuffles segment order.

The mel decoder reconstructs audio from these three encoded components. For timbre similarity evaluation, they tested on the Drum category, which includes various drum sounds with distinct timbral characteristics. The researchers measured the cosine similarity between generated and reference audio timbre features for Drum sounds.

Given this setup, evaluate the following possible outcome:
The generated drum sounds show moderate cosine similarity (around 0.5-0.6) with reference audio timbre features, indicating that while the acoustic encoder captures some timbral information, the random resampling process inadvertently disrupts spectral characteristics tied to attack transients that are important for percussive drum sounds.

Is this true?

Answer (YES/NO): NO